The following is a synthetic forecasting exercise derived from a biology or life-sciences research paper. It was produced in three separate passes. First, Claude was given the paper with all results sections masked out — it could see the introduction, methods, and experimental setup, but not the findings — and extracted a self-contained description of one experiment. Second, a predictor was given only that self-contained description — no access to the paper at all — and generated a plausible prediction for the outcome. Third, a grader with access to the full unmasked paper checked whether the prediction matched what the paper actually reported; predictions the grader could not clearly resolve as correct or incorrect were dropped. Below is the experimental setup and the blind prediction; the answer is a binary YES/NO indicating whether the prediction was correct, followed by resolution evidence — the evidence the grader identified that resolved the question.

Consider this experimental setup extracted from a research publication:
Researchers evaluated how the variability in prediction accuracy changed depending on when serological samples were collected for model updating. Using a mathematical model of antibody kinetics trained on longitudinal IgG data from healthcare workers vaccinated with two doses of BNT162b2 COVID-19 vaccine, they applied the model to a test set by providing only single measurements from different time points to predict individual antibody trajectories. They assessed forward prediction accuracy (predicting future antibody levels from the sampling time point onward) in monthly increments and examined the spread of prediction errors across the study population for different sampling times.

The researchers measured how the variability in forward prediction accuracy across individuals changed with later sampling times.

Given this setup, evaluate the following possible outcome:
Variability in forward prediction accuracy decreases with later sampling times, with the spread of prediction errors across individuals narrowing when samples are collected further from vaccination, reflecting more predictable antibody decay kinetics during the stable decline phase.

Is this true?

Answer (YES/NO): YES